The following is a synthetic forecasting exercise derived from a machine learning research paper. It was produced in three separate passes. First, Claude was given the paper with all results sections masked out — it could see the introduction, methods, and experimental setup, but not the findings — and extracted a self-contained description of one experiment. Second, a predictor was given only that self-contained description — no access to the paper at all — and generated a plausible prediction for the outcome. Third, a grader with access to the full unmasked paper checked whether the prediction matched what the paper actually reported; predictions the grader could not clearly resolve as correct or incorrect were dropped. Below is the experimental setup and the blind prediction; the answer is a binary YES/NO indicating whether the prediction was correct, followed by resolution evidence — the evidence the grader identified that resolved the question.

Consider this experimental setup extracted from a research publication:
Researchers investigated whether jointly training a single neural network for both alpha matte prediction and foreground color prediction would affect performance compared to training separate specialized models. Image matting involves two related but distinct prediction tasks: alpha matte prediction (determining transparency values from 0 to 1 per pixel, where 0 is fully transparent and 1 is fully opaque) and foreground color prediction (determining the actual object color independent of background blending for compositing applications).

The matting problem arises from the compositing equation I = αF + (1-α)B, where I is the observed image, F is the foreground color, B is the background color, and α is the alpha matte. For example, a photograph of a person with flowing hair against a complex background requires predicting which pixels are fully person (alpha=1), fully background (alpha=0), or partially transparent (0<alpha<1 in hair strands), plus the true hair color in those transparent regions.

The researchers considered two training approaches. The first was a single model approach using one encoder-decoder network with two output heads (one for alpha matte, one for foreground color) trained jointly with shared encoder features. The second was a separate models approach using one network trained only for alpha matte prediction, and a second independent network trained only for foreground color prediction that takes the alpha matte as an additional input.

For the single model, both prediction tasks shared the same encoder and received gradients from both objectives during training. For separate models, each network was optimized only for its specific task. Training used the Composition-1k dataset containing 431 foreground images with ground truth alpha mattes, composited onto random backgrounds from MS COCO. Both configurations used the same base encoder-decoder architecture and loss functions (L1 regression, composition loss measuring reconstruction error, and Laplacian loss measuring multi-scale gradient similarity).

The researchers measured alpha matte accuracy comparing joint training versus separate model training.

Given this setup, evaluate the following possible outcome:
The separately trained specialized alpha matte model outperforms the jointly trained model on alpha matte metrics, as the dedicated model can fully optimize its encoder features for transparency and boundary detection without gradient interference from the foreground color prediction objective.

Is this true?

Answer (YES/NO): YES